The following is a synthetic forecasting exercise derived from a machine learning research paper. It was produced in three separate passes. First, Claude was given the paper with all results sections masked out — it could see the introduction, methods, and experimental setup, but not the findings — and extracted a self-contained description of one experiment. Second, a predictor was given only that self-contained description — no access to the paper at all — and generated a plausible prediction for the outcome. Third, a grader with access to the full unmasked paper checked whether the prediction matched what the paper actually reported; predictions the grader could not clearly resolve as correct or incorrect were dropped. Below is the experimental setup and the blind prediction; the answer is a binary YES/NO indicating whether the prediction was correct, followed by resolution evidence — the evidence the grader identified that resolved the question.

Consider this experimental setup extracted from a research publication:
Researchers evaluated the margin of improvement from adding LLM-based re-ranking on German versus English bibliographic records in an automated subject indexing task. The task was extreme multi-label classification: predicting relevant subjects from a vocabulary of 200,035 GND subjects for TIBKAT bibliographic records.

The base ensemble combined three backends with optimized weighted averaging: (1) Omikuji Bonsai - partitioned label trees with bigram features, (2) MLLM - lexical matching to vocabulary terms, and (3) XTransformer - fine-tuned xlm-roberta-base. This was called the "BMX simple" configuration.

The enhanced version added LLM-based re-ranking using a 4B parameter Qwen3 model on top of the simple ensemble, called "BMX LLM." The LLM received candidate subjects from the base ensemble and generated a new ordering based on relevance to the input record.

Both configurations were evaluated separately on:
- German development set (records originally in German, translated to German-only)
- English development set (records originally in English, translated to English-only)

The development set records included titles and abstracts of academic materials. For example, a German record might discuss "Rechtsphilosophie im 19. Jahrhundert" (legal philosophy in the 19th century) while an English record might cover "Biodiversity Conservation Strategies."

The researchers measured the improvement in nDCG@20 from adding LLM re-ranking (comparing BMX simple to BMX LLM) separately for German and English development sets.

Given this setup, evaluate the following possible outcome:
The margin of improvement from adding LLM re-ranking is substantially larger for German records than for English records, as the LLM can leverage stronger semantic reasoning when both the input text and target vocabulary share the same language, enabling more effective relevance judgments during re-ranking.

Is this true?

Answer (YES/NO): NO